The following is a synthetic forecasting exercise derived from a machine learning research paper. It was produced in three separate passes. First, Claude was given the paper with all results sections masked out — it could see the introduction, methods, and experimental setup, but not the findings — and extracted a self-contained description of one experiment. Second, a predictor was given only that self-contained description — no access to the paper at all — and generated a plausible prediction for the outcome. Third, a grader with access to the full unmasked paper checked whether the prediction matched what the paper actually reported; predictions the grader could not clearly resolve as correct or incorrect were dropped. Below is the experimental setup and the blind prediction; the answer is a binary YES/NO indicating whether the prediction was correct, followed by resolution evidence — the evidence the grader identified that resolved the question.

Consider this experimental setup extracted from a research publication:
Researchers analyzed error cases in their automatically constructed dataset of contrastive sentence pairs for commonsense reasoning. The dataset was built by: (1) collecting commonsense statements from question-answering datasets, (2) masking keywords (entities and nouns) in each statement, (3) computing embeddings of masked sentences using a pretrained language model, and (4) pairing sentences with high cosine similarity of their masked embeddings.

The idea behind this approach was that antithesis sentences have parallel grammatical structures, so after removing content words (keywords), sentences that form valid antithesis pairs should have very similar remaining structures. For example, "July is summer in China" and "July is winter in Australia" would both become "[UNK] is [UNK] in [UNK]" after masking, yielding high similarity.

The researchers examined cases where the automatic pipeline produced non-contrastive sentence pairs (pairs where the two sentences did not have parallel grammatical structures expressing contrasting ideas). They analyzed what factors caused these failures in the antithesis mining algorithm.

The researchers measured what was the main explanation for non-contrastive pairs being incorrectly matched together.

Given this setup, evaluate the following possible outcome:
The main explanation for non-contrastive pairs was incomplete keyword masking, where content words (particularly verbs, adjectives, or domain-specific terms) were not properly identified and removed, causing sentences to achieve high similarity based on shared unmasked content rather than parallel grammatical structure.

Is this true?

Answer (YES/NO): NO